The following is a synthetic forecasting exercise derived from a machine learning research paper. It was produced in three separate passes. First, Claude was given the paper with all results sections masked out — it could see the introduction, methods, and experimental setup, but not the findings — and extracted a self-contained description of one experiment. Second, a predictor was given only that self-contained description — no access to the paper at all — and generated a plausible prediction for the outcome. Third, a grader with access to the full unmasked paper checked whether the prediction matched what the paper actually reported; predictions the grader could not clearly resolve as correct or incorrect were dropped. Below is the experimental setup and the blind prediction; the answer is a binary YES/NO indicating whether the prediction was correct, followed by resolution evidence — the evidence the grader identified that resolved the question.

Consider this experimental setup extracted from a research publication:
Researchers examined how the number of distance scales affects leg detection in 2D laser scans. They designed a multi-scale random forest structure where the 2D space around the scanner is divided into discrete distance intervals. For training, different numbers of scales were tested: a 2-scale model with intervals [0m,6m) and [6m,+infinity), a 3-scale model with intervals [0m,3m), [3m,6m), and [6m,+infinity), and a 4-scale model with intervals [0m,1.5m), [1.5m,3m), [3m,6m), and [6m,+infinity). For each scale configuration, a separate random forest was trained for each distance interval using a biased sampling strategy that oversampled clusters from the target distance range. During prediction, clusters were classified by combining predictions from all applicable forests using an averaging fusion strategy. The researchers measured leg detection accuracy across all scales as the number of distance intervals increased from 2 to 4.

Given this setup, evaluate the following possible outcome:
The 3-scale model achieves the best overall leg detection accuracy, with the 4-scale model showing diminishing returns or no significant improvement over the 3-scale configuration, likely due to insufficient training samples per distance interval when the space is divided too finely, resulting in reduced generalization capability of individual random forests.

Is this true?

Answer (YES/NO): YES